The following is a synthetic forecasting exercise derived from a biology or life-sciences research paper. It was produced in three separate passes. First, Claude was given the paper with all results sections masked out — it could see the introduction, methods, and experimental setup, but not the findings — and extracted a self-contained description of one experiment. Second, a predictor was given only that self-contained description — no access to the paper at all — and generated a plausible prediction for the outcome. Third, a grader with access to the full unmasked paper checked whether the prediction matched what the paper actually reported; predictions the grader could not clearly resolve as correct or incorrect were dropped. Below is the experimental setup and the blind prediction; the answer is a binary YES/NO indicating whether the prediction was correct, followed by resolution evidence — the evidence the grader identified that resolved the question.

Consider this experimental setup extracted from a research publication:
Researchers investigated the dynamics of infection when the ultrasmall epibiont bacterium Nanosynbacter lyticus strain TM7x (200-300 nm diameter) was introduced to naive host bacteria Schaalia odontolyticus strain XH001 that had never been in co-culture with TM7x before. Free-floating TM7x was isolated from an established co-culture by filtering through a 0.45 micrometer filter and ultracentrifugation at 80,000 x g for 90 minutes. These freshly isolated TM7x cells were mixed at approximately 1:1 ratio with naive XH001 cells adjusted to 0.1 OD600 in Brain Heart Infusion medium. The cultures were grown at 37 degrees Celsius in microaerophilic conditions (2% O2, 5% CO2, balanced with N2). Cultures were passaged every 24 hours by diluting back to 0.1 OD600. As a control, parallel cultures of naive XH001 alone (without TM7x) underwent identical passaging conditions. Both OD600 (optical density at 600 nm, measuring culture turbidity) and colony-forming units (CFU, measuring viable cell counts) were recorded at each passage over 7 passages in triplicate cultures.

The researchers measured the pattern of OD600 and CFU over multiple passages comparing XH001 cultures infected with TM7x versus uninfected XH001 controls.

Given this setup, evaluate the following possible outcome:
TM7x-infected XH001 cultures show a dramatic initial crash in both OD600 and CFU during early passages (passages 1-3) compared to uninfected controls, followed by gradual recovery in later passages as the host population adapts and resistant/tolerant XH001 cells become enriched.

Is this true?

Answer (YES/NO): YES